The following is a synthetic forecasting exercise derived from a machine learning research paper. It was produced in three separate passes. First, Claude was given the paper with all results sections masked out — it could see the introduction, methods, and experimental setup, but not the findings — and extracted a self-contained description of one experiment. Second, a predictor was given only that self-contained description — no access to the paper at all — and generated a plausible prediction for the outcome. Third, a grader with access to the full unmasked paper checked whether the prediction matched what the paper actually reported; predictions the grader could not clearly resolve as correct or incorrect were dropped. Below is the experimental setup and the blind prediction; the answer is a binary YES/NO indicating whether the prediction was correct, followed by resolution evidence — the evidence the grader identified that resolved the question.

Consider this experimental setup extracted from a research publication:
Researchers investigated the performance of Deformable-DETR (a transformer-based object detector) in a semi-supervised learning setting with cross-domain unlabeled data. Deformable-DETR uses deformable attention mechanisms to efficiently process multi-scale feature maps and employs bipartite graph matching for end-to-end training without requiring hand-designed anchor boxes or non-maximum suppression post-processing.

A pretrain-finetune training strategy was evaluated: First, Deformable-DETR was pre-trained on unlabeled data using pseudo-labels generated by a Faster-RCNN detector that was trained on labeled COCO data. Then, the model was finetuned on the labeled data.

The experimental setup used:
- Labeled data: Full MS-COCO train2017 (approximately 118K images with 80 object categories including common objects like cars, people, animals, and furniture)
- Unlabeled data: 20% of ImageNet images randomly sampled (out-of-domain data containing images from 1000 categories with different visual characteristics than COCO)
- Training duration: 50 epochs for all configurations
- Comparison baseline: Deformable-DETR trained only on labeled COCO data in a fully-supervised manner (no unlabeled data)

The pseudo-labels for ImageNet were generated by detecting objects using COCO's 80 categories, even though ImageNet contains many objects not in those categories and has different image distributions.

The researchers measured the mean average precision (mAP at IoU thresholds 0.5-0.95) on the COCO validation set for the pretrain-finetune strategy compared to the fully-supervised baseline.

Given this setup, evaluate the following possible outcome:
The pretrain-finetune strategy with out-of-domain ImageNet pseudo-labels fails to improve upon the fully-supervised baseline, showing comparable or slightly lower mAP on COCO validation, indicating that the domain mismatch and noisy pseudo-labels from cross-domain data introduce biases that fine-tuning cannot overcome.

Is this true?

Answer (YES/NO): NO